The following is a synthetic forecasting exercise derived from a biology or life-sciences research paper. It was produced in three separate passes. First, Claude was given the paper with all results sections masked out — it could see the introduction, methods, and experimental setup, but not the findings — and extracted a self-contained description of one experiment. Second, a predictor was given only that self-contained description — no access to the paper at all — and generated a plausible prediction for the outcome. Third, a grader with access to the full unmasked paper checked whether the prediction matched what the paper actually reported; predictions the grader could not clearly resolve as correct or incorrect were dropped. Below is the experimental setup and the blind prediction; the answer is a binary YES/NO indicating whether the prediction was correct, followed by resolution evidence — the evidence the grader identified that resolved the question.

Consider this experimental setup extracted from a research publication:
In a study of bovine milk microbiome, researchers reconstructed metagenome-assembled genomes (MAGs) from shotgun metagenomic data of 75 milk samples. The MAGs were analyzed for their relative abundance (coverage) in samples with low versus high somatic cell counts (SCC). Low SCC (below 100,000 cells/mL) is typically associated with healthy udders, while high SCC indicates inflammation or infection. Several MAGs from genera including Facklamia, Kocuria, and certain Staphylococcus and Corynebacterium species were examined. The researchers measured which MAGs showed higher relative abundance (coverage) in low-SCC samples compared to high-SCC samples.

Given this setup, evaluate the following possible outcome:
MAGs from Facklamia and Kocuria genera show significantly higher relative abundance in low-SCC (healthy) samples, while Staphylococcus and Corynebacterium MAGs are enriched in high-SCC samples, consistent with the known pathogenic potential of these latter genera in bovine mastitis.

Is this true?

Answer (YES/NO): NO